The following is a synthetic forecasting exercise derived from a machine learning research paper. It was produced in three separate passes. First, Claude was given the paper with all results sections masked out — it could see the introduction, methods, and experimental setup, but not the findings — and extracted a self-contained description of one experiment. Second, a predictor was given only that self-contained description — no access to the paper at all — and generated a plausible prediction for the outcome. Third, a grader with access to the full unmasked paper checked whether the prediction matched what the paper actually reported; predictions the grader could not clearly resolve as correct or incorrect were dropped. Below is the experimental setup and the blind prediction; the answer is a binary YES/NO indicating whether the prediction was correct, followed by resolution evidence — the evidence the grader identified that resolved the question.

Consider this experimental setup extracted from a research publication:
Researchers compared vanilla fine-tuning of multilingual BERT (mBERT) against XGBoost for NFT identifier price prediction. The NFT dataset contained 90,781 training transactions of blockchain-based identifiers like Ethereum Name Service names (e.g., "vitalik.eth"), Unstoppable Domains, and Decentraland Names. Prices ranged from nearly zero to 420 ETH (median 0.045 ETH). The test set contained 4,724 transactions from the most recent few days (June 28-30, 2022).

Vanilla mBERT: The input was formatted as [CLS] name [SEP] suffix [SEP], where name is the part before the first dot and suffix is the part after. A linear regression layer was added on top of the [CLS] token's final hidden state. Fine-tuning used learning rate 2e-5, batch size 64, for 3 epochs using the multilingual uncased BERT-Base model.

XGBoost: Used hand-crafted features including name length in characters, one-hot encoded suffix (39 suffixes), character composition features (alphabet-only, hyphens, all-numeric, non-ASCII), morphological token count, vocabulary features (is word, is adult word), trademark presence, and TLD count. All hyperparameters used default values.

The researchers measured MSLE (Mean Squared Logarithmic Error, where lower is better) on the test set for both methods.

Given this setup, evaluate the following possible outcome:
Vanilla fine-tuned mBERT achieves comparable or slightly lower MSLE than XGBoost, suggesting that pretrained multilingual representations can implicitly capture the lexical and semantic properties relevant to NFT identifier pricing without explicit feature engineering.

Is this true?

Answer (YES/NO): NO